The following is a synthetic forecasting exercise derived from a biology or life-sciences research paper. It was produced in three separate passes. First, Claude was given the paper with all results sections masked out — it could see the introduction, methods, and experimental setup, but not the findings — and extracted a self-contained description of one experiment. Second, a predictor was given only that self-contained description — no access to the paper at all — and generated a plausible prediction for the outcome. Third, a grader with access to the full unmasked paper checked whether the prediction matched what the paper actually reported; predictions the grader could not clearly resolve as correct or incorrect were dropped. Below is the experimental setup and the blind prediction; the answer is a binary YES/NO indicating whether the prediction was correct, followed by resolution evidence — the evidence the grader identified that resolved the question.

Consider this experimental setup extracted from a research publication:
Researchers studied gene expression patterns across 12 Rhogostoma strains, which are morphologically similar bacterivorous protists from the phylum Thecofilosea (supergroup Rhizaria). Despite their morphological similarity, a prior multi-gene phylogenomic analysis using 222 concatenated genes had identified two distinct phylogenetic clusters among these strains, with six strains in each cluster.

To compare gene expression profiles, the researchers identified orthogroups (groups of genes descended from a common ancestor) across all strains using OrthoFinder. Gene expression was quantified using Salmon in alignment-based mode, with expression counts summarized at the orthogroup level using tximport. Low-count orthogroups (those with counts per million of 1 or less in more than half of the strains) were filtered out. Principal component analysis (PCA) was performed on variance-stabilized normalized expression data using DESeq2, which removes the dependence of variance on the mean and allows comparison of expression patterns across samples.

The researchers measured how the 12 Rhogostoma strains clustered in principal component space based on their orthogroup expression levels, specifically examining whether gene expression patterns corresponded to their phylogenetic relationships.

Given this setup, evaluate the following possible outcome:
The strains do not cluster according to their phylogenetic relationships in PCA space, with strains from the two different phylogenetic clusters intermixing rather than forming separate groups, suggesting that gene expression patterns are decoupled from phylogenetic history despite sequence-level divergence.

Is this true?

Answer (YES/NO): NO